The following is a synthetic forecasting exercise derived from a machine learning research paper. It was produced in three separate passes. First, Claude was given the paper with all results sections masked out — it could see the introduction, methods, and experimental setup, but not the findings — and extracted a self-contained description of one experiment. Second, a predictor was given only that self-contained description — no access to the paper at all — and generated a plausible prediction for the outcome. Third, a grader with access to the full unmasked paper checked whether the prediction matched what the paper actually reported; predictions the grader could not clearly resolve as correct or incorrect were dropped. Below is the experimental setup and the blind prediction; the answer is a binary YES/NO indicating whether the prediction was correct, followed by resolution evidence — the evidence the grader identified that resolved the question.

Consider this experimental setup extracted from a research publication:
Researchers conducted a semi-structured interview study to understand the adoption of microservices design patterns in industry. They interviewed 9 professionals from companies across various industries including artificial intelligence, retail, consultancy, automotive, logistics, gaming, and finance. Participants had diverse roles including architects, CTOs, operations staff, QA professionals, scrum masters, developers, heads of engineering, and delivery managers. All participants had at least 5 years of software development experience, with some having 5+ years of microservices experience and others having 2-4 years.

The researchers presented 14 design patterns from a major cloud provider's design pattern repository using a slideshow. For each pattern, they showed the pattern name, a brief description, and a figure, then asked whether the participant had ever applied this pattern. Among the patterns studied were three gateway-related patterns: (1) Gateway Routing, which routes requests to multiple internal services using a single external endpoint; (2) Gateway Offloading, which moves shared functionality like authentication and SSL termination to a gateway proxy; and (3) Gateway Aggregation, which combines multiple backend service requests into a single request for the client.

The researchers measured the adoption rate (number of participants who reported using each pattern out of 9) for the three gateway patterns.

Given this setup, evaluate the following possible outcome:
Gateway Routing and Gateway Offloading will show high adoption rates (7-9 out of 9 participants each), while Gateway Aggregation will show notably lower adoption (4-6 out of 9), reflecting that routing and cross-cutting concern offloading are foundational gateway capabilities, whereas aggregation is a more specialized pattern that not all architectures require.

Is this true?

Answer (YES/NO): NO